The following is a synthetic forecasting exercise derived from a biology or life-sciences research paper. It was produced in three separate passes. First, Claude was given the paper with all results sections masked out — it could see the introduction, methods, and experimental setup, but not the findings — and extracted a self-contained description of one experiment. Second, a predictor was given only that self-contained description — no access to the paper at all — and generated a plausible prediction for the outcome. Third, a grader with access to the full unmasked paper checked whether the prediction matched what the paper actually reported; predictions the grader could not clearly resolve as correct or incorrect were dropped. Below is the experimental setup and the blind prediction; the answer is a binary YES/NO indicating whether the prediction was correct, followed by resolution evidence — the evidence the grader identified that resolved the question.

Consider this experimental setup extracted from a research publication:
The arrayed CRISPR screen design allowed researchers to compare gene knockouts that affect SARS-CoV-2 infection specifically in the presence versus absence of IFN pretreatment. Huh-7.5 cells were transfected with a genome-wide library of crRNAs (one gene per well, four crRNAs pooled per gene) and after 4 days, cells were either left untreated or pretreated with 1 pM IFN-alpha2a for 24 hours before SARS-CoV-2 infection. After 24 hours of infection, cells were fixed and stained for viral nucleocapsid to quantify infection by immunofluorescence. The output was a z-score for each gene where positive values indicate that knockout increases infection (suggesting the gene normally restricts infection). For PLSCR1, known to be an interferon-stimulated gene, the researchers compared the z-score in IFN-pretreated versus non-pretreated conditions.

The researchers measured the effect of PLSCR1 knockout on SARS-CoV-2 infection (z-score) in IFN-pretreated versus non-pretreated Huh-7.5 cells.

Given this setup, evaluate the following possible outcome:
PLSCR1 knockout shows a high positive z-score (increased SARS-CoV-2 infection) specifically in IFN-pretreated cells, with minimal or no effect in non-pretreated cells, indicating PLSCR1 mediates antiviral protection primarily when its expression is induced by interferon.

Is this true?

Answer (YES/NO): NO